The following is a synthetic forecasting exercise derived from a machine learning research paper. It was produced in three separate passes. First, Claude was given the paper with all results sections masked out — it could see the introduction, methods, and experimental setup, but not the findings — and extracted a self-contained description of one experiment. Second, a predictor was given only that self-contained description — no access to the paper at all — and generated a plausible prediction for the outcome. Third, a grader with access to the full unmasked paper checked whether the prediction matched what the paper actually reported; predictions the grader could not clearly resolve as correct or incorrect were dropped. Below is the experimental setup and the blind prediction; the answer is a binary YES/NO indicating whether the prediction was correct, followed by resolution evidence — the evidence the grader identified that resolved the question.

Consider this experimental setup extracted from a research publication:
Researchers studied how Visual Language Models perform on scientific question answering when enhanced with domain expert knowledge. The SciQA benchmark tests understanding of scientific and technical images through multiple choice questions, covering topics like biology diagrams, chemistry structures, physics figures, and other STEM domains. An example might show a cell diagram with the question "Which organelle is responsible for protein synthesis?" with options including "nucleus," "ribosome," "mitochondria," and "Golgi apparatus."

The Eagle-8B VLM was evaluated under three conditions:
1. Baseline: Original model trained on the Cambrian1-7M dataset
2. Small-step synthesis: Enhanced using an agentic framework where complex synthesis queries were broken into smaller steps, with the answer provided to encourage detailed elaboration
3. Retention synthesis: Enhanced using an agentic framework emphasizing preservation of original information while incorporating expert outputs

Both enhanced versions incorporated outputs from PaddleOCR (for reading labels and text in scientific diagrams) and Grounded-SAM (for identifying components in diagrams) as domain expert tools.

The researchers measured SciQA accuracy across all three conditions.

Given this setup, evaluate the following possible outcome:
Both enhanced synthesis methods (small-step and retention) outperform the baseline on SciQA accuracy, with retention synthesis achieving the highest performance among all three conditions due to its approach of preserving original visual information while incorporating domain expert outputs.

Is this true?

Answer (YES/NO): NO